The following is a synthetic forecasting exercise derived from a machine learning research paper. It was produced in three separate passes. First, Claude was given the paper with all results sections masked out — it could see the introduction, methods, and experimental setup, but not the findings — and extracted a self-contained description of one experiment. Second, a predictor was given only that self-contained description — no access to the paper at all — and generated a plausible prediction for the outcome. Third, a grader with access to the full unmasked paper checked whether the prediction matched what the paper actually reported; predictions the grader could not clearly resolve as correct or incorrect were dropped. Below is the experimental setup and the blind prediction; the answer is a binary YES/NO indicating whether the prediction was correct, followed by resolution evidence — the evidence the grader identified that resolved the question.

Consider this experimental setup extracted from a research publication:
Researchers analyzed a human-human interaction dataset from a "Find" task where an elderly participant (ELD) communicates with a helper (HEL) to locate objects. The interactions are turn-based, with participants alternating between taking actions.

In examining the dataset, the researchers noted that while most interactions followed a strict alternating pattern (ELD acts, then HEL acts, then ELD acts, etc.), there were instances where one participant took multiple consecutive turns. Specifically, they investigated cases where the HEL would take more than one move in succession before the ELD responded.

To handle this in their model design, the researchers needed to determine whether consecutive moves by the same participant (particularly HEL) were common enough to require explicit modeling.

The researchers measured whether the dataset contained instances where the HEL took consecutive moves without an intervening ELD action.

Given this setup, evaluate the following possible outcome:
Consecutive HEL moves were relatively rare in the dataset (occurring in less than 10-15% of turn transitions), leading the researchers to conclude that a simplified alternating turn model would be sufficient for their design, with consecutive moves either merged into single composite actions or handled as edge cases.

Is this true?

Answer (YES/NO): NO